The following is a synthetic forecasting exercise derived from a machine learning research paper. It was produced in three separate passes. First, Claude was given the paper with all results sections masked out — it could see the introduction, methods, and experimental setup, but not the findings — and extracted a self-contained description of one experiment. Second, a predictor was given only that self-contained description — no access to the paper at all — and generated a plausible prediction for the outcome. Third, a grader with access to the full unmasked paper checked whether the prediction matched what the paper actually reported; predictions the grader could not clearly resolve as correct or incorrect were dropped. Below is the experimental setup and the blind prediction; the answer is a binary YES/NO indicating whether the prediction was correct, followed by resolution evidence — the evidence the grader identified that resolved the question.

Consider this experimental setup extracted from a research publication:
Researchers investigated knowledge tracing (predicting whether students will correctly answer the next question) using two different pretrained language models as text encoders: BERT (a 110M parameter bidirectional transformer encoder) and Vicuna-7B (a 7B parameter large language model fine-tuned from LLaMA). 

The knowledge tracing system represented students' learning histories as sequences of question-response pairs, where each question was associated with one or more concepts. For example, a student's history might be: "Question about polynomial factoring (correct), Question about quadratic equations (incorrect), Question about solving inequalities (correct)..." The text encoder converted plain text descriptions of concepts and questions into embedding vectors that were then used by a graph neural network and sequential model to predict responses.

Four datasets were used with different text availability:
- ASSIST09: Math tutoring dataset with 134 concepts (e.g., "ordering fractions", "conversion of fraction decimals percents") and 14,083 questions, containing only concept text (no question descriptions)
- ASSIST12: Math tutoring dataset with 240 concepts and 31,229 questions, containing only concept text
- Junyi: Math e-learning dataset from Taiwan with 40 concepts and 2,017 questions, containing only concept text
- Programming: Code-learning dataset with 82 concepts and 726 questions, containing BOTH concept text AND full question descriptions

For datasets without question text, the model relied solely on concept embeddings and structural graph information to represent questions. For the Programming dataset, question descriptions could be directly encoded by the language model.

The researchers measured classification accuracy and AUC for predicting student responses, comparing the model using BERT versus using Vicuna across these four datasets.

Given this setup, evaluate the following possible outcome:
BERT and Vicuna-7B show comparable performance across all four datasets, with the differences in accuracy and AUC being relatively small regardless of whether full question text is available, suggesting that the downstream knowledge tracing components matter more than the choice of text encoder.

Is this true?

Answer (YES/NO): NO